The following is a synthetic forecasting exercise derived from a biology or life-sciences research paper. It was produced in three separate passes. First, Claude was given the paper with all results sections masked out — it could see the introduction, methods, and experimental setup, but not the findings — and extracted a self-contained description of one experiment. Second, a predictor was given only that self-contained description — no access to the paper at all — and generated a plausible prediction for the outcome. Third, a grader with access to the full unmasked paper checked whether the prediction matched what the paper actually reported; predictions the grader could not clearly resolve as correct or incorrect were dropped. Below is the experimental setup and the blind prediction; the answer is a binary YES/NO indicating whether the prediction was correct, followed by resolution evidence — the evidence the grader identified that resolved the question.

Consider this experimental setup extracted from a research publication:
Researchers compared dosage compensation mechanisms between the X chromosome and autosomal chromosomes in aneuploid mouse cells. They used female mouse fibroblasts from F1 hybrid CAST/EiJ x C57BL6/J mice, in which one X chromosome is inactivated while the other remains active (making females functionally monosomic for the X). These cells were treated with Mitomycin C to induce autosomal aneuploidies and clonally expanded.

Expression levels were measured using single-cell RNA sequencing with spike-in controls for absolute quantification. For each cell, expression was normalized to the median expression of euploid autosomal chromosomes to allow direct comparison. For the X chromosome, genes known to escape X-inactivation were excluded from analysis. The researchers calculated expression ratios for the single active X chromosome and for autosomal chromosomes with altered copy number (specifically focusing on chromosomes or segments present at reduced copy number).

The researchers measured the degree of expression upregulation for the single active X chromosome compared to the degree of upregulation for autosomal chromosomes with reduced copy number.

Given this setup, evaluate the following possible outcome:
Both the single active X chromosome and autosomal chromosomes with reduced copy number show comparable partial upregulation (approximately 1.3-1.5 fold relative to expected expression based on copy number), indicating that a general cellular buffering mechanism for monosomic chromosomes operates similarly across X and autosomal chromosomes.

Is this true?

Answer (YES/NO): NO